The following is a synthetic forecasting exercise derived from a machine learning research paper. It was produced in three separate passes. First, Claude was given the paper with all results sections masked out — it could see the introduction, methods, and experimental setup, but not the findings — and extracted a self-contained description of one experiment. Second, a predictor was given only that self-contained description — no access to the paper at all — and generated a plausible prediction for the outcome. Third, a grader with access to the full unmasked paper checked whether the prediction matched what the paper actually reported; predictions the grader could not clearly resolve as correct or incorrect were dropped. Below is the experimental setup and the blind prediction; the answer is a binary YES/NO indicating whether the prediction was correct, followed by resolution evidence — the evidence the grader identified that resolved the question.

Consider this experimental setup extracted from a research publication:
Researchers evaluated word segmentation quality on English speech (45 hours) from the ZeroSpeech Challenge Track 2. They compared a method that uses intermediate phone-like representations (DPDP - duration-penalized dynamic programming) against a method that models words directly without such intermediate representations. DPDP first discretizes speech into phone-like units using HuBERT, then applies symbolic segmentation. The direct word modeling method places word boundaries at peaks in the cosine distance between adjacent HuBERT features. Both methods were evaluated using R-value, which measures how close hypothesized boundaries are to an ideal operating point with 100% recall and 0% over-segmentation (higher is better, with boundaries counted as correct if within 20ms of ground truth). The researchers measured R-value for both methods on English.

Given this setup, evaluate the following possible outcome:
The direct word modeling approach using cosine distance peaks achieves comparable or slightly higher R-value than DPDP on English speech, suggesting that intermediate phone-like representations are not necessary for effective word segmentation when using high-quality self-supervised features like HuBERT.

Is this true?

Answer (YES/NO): NO